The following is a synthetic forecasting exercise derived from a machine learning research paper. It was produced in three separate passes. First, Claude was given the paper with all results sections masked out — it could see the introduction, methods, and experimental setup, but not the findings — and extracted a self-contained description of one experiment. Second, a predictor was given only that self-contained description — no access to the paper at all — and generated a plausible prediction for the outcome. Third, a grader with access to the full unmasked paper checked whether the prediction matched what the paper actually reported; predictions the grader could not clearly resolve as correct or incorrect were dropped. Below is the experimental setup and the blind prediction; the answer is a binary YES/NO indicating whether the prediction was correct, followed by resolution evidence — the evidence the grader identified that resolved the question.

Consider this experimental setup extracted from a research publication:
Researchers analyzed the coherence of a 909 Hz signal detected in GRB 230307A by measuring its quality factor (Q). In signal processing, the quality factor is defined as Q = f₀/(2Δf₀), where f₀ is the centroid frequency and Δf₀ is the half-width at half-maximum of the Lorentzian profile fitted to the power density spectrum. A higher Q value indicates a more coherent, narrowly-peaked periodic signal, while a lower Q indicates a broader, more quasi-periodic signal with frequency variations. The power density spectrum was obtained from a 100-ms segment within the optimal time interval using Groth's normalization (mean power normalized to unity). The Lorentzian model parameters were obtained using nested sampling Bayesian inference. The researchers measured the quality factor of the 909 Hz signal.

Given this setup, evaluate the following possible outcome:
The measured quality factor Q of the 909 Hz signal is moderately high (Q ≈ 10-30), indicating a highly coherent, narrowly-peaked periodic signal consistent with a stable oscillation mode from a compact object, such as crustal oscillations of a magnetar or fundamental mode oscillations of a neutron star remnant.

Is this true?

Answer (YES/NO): NO